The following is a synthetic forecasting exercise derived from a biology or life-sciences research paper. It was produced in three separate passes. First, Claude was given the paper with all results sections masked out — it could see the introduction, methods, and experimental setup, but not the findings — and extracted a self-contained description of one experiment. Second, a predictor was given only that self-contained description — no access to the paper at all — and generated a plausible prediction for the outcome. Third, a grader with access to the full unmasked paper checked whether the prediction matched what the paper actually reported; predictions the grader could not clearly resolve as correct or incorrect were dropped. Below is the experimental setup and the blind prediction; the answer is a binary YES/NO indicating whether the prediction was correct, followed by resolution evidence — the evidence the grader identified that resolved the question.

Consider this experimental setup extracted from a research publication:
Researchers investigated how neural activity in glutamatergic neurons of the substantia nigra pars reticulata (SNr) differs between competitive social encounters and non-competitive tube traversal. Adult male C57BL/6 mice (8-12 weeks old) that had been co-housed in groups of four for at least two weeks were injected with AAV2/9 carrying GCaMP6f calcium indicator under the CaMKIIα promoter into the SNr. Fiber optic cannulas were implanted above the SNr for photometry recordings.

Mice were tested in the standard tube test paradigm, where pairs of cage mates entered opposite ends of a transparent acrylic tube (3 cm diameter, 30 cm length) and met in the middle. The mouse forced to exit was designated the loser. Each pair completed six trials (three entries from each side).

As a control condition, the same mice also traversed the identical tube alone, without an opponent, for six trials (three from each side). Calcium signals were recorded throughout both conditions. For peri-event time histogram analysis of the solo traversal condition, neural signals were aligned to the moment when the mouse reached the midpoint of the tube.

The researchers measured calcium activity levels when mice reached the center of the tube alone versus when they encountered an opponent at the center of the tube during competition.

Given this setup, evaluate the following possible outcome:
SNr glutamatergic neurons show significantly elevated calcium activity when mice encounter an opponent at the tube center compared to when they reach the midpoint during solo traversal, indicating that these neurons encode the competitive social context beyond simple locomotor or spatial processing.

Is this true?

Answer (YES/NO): YES